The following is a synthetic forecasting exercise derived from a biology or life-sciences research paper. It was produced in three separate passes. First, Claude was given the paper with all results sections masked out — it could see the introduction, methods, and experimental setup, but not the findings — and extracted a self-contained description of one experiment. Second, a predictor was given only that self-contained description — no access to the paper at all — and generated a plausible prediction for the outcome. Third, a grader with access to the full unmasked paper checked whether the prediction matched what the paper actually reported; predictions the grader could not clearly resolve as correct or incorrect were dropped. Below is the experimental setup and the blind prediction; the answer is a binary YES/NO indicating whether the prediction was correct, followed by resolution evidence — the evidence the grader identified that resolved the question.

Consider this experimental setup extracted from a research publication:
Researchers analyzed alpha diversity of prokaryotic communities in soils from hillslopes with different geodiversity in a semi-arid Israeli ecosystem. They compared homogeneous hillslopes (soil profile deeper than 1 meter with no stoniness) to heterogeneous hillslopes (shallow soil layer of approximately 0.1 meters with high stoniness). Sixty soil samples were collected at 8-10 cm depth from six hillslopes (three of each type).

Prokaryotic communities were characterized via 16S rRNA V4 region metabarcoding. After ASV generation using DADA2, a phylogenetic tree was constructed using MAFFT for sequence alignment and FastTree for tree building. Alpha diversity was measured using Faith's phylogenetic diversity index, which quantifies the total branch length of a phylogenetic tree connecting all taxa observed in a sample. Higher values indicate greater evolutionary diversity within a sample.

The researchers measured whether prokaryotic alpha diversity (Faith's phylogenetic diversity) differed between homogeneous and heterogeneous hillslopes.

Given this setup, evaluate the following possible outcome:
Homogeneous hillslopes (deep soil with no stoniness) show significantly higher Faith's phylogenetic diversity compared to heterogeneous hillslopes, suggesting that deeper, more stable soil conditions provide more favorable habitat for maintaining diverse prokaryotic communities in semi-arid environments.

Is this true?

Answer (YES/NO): NO